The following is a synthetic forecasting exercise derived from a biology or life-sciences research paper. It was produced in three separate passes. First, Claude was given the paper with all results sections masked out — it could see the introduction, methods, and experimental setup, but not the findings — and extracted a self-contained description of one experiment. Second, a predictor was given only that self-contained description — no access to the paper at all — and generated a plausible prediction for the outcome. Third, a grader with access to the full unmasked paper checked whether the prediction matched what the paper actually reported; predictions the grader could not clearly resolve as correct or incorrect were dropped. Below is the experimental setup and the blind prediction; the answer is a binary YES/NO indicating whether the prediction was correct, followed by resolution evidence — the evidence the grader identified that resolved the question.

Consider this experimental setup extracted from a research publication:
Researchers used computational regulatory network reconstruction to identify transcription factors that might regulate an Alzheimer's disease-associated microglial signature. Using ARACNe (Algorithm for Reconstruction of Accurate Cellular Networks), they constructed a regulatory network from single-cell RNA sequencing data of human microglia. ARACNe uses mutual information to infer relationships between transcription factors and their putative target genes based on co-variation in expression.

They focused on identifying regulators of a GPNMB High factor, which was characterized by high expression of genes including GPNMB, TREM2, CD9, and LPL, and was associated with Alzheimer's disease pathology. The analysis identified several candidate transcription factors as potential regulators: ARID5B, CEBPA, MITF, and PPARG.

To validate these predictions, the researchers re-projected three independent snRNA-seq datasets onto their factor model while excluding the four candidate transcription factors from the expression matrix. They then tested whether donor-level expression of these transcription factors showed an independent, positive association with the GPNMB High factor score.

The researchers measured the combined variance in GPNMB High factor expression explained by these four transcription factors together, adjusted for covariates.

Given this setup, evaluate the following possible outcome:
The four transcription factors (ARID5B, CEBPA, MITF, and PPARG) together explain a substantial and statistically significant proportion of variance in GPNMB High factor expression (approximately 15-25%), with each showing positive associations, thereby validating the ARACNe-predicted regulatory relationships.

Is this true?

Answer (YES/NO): NO